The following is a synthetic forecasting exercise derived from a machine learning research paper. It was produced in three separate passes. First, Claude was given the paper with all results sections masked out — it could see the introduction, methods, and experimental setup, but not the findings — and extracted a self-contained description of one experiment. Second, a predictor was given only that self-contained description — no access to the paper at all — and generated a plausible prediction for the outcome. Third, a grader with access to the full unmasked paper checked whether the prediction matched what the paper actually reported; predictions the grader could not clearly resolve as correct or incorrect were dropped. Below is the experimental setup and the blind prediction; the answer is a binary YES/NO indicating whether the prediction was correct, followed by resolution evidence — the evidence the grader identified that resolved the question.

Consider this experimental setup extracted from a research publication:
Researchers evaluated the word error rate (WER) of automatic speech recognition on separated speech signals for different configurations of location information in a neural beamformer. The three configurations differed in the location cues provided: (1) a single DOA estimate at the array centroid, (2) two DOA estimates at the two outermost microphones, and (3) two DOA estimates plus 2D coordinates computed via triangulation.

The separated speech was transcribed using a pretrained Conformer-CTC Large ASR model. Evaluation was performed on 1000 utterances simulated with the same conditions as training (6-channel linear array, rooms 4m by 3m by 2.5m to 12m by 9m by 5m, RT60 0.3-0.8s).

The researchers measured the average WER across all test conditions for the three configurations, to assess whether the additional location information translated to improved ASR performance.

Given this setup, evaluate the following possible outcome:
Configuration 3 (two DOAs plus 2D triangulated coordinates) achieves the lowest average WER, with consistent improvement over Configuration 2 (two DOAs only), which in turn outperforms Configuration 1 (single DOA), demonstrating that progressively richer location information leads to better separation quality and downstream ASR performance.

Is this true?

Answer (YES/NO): YES